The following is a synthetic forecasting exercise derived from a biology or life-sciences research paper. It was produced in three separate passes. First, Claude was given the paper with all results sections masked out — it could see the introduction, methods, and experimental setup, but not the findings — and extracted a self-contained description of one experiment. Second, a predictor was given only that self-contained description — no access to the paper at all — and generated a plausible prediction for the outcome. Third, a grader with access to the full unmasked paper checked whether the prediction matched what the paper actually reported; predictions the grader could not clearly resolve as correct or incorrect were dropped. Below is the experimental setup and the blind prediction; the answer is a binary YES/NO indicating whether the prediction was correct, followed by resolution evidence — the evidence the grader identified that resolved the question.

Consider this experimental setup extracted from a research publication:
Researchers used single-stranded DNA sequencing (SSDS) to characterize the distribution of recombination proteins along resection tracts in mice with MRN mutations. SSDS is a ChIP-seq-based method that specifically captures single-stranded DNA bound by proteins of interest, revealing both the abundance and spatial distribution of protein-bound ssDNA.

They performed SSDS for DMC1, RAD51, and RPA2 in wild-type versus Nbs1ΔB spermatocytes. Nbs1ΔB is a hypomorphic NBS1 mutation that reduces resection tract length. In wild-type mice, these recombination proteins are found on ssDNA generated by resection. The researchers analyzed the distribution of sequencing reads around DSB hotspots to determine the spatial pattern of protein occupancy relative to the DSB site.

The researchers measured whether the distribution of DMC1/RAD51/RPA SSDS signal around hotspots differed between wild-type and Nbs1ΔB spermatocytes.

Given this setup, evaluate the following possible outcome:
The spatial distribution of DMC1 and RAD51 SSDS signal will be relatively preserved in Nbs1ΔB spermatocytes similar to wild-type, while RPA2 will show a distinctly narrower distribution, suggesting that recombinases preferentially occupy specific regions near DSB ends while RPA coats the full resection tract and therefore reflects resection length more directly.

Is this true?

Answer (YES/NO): NO